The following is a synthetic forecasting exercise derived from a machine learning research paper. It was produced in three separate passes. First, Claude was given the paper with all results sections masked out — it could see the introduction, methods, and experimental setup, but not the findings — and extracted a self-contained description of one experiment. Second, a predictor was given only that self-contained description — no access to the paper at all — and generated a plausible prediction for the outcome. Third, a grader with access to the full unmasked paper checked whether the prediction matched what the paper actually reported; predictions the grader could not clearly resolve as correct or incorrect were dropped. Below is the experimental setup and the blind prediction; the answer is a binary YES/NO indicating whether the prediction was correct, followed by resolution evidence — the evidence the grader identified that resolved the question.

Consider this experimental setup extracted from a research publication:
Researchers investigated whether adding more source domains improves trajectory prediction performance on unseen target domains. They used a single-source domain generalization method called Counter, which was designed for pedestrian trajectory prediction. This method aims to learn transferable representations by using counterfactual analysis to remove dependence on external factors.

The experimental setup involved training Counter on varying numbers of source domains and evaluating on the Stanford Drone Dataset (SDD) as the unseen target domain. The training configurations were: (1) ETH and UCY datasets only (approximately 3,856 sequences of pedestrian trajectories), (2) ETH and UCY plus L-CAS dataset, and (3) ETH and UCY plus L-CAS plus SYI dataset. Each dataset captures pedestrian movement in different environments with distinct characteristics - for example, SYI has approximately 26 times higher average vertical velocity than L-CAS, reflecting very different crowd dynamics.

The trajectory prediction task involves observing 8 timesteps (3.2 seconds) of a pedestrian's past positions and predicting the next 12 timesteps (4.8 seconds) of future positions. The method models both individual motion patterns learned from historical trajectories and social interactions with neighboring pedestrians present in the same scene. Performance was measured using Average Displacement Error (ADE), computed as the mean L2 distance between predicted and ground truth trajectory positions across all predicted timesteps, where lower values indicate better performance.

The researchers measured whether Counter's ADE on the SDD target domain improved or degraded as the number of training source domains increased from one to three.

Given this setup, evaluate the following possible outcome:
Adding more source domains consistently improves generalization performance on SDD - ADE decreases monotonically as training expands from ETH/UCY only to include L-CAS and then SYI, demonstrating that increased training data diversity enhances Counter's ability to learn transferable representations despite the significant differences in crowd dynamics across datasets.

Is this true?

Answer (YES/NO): NO